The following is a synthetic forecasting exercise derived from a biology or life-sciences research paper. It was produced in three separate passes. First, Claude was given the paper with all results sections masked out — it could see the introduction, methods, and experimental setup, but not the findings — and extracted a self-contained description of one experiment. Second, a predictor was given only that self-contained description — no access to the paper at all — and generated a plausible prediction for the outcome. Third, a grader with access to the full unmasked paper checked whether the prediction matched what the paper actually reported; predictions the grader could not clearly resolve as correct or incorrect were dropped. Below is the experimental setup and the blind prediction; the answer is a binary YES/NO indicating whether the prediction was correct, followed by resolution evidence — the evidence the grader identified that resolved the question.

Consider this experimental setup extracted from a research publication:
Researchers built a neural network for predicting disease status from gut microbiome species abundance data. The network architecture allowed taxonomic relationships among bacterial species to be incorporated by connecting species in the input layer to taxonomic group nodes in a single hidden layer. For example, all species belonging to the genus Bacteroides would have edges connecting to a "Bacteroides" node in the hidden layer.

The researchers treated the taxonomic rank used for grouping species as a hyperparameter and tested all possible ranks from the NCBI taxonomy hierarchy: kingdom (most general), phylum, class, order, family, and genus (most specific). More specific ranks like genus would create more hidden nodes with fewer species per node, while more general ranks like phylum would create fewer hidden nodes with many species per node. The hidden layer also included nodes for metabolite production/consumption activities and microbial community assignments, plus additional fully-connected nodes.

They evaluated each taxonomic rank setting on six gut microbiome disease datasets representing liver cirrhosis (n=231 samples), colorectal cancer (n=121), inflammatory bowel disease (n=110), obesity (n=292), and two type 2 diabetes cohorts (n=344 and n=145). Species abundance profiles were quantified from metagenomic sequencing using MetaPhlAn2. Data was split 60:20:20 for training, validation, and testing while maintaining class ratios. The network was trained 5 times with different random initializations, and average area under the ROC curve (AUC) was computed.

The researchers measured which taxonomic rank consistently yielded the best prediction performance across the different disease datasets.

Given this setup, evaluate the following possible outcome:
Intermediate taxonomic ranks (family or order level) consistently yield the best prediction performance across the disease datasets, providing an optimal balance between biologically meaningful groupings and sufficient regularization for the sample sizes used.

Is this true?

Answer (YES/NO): NO